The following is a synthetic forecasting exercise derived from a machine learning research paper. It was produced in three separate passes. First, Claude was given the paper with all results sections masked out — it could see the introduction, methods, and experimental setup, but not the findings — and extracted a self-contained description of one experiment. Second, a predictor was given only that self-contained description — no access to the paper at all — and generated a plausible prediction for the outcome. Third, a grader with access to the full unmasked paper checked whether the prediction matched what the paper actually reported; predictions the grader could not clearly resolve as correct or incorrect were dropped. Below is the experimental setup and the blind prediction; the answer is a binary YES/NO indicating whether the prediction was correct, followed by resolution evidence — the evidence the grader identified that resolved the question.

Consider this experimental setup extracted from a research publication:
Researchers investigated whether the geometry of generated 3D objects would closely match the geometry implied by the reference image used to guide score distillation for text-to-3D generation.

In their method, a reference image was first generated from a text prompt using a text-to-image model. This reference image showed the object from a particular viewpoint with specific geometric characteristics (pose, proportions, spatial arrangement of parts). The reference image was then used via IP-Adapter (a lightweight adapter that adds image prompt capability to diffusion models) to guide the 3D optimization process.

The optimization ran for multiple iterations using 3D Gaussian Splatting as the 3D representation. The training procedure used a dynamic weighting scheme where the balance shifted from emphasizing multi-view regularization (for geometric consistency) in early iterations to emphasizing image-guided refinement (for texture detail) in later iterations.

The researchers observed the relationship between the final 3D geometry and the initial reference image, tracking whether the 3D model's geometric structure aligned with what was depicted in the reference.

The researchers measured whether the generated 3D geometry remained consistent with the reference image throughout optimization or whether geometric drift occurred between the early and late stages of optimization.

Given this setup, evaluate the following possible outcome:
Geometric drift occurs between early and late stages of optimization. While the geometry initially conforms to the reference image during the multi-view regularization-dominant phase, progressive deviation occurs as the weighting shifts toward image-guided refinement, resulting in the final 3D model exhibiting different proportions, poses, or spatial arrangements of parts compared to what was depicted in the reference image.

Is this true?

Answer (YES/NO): YES